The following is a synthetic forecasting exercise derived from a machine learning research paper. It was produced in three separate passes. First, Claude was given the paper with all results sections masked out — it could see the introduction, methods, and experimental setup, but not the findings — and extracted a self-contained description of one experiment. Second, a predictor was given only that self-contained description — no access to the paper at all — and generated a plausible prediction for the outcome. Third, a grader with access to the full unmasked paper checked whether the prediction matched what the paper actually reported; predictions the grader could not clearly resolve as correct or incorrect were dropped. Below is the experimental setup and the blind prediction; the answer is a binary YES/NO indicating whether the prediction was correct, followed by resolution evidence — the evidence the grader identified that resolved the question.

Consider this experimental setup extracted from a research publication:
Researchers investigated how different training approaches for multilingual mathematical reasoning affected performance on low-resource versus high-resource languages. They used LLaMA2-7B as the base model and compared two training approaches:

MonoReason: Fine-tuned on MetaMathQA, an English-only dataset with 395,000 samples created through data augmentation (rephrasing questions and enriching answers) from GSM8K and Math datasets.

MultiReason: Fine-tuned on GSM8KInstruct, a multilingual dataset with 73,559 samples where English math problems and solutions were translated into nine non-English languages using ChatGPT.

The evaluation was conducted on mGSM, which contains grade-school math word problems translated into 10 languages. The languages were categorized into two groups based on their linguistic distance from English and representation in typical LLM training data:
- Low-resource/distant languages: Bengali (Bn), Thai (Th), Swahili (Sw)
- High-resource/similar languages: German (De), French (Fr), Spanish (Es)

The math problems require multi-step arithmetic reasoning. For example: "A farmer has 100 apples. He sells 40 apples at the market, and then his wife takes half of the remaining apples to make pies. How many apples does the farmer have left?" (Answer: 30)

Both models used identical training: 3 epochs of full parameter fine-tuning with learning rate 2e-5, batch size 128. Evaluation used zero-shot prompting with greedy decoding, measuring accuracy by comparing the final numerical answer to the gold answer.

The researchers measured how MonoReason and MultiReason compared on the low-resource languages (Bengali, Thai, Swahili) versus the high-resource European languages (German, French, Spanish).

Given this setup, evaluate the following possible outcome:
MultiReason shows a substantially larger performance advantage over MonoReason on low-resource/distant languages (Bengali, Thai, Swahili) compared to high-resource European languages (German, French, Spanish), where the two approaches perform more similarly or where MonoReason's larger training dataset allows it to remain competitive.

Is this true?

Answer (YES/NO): YES